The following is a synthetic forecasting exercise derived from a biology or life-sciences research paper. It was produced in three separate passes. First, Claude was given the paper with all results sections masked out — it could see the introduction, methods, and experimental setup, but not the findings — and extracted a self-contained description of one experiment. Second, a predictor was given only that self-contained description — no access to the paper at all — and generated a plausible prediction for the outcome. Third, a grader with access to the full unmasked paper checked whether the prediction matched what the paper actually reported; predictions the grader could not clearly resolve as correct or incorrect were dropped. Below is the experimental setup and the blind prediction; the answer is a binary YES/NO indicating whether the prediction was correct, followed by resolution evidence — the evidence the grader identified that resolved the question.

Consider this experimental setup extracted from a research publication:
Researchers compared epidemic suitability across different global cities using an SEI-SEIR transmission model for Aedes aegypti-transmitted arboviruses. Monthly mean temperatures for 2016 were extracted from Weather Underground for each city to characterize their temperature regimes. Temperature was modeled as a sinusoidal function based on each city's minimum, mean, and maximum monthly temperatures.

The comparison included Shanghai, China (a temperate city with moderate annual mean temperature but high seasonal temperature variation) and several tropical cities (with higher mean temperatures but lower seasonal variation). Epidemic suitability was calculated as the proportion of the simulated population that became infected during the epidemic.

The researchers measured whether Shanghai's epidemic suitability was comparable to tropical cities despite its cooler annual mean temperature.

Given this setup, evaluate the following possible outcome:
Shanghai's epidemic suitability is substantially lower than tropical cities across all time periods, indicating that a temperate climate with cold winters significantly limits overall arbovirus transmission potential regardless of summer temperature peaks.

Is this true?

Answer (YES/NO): NO